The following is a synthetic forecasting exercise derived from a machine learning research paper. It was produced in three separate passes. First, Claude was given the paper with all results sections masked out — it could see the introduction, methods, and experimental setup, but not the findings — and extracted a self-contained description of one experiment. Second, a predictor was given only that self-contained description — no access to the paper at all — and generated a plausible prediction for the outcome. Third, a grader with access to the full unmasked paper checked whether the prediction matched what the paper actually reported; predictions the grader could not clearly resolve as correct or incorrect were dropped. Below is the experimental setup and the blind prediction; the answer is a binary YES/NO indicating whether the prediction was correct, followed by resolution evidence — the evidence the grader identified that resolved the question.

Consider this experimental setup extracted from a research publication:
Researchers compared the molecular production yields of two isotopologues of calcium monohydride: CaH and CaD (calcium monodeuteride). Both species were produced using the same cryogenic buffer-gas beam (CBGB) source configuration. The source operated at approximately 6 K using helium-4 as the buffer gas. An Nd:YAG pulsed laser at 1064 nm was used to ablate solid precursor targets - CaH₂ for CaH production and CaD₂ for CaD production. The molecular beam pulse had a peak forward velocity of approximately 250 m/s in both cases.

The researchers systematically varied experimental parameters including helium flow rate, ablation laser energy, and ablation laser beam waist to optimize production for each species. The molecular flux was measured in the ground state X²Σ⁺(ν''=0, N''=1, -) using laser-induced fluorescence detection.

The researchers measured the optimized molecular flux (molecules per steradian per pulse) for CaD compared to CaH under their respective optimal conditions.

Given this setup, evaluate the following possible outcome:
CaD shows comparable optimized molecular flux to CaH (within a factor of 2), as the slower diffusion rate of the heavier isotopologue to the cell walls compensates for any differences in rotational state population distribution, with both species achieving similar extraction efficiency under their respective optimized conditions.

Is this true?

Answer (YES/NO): NO